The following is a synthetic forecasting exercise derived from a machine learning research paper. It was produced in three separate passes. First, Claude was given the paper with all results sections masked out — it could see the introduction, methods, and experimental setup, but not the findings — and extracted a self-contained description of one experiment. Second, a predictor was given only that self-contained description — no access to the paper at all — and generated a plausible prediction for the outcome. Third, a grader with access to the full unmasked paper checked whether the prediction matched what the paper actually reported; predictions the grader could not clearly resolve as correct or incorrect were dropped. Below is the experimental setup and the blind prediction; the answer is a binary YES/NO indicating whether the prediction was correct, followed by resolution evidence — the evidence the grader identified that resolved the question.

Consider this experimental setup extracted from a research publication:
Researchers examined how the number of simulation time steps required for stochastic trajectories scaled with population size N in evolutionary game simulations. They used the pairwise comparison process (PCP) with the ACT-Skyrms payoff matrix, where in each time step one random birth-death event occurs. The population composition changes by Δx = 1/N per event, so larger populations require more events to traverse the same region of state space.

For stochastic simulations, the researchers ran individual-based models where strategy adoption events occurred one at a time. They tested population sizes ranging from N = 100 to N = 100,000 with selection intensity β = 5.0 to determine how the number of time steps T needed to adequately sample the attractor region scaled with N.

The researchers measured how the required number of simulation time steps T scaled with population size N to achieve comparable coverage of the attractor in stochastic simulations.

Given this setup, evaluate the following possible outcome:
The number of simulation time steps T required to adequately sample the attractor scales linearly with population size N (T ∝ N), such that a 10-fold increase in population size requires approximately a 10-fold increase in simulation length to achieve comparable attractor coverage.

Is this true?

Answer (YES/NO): YES